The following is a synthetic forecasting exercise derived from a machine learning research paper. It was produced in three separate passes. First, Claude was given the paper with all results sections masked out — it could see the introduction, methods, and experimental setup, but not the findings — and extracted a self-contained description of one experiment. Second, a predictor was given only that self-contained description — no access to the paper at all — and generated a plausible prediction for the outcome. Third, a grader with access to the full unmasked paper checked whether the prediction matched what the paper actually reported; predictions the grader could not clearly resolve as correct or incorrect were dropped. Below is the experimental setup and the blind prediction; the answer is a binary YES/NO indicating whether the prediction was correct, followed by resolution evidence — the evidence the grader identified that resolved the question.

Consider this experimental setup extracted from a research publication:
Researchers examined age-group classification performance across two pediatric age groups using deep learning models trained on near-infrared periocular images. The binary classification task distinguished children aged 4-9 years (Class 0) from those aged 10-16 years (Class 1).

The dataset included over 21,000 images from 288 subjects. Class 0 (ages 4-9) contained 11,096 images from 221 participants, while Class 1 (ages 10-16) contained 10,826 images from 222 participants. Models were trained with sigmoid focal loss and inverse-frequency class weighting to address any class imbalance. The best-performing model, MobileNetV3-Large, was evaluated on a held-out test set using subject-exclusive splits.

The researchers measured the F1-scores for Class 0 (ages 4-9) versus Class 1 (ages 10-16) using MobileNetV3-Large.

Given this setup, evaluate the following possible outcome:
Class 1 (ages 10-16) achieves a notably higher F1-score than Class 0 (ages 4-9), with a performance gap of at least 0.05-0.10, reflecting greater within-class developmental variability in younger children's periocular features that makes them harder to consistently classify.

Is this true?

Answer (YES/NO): NO